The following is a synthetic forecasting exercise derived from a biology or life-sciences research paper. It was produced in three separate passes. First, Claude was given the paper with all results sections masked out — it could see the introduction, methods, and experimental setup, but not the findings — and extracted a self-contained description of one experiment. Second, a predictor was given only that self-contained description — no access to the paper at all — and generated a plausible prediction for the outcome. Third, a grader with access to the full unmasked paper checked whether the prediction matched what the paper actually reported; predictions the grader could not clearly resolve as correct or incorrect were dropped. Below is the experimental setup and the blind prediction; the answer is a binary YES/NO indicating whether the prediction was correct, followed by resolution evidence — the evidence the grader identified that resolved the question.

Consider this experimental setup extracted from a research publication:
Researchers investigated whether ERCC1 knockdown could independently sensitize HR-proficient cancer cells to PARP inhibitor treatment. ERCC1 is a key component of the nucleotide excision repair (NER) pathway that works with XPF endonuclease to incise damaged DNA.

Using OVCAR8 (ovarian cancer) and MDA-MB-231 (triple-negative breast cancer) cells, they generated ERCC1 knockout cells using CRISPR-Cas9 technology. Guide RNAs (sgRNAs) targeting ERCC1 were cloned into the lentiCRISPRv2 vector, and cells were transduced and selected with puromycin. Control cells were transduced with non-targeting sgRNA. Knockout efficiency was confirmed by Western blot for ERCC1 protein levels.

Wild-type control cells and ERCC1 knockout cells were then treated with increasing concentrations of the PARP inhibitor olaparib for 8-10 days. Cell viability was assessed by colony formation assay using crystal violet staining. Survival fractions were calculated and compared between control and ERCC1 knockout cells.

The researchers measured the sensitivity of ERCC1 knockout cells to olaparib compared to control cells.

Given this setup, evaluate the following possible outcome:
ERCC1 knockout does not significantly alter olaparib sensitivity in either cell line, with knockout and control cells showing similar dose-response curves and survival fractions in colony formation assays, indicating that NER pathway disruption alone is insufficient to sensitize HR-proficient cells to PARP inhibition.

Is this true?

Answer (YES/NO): NO